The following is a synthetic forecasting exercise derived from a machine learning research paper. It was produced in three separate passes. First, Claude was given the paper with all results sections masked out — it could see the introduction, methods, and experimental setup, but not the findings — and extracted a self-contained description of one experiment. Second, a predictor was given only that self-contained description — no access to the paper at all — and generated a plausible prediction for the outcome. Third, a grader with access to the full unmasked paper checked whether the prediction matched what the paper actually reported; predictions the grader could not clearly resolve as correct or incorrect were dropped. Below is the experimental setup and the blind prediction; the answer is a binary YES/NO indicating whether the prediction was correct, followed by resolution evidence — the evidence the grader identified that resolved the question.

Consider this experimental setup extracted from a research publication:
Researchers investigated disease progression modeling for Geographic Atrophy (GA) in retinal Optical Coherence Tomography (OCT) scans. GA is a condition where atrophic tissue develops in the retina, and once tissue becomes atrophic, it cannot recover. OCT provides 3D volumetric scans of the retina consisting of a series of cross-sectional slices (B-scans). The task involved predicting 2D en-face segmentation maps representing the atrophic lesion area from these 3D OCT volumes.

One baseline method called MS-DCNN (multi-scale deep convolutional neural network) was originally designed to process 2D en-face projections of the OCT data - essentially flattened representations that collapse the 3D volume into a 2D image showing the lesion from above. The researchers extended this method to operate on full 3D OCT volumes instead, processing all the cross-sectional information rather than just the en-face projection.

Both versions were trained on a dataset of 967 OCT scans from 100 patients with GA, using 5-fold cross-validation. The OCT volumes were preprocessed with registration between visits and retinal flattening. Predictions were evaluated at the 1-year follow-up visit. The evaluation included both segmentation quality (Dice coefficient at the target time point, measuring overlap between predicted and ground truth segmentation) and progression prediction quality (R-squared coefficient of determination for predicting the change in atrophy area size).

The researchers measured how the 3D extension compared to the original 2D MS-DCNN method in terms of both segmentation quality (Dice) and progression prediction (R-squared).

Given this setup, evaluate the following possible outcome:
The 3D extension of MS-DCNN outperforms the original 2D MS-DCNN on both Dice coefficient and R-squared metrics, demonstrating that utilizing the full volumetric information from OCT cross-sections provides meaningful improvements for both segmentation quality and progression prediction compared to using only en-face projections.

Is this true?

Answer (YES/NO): NO